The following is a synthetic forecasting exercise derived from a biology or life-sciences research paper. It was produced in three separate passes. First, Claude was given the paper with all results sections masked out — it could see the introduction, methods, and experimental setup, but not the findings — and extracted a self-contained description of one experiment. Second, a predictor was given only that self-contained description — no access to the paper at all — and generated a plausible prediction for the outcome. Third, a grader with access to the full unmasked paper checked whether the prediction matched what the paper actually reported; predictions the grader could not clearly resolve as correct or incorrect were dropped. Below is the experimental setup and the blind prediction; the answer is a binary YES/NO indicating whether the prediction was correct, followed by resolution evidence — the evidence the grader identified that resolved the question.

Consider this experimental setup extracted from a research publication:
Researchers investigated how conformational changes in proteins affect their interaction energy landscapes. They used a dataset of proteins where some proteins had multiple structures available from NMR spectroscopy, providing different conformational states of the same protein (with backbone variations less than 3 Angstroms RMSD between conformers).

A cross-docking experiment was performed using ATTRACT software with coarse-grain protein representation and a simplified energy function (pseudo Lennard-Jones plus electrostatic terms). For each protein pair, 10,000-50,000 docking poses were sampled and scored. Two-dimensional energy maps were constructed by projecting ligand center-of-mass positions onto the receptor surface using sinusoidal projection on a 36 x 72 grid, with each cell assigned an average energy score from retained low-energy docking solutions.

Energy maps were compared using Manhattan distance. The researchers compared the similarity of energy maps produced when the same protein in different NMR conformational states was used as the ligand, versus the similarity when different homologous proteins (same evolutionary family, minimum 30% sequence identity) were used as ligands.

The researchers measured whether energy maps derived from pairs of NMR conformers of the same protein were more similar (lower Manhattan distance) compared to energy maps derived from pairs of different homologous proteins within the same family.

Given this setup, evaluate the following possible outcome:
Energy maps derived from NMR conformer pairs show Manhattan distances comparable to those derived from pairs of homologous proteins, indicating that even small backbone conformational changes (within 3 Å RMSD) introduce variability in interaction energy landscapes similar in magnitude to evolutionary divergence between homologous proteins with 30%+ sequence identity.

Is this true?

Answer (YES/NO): NO